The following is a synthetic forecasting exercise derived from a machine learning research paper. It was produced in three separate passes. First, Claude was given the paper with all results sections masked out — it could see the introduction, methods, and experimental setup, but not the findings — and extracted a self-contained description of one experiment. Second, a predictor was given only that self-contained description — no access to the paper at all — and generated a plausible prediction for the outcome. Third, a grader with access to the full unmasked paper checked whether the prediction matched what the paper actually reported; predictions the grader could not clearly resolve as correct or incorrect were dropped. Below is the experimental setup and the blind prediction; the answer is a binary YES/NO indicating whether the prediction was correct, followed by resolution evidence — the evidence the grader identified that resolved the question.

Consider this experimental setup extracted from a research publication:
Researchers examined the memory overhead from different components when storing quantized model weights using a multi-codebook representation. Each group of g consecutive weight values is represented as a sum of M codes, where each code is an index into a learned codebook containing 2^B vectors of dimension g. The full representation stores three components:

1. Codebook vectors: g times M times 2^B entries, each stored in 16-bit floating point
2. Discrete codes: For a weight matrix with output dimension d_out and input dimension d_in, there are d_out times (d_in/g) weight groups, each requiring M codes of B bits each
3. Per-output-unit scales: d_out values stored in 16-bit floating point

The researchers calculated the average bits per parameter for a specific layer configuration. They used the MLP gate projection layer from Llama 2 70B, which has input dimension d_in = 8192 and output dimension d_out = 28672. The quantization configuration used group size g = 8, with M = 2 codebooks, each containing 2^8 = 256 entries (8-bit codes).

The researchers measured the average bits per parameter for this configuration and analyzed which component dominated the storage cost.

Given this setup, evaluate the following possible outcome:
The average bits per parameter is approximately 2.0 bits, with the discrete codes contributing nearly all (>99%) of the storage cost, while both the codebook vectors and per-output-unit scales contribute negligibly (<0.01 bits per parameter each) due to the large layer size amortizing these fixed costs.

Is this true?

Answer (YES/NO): YES